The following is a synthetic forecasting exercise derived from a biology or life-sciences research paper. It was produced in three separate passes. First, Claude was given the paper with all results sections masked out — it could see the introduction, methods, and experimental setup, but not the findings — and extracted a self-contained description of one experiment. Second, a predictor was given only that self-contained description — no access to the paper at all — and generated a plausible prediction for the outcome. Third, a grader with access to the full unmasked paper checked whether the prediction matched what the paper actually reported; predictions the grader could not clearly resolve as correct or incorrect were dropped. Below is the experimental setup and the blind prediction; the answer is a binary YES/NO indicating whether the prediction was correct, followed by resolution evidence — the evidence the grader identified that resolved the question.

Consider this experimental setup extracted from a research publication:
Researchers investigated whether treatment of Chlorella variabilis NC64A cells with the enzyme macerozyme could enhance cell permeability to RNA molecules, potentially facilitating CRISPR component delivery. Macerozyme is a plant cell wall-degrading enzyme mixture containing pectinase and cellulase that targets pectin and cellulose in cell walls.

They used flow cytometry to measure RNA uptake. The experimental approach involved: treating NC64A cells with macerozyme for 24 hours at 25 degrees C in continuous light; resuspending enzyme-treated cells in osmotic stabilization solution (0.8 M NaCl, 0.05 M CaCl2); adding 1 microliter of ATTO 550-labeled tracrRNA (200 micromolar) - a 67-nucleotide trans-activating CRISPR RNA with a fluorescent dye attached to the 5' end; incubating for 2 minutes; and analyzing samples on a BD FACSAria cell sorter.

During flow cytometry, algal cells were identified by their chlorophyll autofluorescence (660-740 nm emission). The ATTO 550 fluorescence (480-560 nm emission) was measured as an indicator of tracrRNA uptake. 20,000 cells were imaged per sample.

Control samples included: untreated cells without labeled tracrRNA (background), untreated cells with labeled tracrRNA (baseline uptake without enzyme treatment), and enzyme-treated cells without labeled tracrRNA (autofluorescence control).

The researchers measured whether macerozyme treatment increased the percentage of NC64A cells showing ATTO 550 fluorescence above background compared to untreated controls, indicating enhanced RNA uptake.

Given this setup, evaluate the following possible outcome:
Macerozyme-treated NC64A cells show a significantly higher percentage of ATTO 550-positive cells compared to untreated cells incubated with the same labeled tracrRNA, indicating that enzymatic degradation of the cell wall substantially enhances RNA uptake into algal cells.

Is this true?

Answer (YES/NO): YES